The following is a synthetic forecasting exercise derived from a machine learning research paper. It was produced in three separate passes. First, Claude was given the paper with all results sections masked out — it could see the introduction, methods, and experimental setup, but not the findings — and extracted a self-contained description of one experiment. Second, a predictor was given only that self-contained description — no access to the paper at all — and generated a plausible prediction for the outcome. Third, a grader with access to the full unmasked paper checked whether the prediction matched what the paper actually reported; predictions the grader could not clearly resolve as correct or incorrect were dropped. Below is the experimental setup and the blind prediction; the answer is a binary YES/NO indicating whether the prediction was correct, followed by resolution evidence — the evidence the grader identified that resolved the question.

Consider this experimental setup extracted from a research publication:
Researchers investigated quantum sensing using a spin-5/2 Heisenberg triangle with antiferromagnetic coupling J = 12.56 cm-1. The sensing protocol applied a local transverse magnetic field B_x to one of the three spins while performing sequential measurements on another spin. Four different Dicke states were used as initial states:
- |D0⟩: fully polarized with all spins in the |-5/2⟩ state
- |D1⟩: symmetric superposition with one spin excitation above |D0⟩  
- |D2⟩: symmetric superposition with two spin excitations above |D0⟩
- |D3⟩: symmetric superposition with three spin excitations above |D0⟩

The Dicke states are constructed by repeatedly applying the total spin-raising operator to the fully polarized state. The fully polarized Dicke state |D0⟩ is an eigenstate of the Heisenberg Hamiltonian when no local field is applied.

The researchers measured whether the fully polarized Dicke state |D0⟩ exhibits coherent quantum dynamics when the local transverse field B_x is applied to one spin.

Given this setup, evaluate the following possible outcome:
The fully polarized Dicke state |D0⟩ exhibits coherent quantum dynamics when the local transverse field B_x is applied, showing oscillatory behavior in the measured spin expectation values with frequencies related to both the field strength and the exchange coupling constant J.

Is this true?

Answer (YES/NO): YES